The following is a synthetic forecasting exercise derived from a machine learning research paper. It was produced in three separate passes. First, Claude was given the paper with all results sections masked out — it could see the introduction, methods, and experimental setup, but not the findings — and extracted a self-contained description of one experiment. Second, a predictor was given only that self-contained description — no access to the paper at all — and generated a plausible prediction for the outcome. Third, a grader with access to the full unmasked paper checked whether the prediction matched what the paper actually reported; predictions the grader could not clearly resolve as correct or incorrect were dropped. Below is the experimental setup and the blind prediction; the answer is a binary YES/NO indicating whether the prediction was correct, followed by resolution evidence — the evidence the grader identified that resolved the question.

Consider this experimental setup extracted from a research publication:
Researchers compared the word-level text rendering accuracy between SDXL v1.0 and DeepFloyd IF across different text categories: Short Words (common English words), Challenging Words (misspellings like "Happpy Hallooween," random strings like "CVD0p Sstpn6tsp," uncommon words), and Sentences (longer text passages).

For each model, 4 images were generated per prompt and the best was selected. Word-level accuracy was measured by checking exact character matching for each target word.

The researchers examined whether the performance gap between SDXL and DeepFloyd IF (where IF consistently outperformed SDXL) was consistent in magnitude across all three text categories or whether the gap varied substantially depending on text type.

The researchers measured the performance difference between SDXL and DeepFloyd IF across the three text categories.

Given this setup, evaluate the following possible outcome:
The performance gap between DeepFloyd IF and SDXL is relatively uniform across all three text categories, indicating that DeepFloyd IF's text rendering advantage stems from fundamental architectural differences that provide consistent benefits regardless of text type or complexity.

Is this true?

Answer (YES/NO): NO